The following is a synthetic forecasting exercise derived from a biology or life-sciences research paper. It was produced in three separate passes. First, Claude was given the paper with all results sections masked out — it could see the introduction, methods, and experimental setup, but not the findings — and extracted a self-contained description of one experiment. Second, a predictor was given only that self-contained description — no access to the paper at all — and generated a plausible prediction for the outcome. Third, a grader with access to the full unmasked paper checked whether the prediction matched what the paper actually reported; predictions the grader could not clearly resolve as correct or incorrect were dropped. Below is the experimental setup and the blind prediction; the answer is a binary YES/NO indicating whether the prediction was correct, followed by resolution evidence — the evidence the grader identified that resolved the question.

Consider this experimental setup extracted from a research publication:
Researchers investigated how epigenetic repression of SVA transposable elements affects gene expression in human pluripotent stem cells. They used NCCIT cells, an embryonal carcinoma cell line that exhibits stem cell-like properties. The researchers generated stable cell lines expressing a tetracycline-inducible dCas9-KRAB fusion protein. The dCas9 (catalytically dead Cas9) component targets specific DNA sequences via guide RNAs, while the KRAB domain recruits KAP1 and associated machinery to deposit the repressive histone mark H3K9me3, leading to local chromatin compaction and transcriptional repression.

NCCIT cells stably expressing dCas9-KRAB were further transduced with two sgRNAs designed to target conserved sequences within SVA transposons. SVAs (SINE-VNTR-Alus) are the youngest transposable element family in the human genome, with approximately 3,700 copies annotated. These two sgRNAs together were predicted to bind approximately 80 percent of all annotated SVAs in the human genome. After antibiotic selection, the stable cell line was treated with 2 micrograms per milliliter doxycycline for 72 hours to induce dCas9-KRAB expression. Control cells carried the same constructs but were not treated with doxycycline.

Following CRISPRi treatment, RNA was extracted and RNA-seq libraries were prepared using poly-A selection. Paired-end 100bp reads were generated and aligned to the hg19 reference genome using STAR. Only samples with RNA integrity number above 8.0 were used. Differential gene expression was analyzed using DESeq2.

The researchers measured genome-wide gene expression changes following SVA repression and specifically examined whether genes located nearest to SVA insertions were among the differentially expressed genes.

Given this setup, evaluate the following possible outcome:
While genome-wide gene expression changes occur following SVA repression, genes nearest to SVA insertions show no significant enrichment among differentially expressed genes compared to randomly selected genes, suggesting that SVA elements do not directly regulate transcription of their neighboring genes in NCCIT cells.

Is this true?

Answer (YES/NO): NO